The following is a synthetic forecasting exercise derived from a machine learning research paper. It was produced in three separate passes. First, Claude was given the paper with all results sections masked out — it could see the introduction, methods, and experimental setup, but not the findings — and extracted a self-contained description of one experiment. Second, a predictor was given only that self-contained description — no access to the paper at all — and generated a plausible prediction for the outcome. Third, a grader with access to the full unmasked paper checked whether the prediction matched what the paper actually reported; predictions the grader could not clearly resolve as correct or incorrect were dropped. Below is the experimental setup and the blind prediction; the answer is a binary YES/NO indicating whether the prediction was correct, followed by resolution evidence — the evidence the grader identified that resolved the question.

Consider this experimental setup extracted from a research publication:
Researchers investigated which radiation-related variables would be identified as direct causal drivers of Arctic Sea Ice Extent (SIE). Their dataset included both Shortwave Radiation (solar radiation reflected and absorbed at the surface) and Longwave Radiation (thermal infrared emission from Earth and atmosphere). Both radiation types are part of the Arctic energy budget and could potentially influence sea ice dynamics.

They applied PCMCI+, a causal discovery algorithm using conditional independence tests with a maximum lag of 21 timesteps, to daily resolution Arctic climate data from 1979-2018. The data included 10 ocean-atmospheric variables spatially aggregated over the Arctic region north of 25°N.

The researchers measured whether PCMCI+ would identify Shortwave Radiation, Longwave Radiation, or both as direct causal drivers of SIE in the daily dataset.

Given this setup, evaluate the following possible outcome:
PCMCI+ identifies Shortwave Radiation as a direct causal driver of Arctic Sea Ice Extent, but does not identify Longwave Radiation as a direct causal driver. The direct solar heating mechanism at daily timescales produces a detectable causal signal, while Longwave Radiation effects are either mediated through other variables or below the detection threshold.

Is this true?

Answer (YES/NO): NO